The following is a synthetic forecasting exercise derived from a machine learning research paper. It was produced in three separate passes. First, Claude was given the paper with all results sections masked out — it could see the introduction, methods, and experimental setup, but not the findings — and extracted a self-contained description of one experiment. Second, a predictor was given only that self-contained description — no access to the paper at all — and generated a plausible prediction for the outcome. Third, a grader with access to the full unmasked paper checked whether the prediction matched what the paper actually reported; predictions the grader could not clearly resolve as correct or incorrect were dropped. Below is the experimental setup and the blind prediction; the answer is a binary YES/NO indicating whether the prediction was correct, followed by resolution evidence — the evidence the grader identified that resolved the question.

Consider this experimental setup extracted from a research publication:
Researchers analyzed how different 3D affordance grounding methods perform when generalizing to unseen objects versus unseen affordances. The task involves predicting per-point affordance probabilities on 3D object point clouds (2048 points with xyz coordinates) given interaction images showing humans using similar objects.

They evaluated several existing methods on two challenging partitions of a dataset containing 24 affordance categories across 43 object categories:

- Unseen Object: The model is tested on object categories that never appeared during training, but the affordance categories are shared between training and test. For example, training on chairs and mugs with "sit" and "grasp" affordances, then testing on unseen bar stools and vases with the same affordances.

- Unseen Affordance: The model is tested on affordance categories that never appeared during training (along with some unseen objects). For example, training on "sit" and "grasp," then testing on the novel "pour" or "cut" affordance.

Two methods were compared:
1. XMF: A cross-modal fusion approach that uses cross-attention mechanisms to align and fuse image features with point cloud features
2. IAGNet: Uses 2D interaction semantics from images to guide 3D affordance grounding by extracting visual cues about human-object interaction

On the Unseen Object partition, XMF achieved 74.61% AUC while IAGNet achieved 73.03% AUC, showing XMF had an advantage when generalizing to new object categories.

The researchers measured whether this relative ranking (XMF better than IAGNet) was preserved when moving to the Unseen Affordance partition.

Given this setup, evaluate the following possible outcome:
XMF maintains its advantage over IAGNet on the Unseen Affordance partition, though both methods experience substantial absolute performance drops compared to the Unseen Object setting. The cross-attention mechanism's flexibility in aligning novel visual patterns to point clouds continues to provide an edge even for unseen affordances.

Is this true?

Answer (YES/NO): NO